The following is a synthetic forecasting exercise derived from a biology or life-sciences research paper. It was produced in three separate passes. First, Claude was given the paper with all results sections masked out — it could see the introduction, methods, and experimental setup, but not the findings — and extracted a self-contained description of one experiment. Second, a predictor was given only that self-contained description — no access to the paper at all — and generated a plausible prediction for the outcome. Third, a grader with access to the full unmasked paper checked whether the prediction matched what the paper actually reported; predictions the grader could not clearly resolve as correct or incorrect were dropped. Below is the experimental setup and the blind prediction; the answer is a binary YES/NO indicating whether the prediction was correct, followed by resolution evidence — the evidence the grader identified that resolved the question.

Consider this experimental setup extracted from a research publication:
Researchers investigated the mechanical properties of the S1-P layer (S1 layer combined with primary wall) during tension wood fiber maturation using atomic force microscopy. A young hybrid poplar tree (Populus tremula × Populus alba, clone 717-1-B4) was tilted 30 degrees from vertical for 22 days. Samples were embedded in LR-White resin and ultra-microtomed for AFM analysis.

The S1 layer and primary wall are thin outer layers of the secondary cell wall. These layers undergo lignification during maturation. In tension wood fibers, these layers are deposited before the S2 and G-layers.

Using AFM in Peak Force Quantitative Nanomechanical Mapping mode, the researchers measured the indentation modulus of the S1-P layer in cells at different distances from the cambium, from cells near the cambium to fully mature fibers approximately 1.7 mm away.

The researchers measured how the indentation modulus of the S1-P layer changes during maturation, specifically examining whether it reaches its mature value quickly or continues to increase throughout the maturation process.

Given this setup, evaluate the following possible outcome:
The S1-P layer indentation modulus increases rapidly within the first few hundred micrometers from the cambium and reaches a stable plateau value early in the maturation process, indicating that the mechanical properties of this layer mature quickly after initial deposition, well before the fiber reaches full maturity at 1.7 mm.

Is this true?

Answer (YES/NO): YES